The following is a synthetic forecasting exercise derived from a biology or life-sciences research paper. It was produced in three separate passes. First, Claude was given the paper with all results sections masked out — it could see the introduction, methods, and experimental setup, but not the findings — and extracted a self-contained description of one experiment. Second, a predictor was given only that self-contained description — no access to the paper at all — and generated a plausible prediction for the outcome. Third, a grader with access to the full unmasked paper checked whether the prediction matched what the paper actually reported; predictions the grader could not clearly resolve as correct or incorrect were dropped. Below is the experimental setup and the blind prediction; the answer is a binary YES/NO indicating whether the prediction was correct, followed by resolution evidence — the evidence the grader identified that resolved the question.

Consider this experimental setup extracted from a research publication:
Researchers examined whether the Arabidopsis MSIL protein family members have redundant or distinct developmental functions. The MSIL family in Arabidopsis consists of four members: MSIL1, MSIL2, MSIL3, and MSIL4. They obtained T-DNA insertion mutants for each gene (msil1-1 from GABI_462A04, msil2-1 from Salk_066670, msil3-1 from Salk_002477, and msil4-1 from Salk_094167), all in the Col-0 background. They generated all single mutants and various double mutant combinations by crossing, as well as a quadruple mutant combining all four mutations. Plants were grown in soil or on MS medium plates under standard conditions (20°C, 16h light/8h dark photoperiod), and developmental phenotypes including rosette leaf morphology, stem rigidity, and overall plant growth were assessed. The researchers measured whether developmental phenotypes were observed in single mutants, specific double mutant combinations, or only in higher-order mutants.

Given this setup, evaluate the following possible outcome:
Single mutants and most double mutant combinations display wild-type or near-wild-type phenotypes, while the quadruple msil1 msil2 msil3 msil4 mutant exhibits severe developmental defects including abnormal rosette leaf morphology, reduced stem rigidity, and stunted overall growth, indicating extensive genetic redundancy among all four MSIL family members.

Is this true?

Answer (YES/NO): NO